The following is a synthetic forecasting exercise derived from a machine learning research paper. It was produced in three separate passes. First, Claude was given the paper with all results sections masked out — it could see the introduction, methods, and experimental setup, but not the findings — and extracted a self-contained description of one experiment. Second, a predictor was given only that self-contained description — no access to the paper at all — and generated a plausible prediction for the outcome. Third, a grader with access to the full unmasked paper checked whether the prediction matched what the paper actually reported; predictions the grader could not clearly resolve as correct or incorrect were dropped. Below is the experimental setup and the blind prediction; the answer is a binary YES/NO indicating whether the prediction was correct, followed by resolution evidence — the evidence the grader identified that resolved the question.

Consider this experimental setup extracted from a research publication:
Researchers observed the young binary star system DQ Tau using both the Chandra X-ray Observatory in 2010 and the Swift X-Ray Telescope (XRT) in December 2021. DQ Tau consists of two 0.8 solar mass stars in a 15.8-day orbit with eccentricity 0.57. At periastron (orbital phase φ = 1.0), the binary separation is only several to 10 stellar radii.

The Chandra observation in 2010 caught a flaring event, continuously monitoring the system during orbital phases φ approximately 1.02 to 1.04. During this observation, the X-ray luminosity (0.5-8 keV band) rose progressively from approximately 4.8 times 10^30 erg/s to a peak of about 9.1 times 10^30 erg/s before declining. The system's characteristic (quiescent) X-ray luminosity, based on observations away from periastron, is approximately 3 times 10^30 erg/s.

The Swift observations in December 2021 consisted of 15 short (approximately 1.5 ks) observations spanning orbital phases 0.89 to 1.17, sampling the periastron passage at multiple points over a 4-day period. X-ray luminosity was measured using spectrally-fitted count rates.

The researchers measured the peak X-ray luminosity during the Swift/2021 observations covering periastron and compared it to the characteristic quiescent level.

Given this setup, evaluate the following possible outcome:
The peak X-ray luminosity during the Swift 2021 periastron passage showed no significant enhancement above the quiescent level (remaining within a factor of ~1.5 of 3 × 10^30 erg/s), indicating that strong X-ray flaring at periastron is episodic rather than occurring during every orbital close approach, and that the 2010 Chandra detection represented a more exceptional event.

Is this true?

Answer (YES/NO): NO